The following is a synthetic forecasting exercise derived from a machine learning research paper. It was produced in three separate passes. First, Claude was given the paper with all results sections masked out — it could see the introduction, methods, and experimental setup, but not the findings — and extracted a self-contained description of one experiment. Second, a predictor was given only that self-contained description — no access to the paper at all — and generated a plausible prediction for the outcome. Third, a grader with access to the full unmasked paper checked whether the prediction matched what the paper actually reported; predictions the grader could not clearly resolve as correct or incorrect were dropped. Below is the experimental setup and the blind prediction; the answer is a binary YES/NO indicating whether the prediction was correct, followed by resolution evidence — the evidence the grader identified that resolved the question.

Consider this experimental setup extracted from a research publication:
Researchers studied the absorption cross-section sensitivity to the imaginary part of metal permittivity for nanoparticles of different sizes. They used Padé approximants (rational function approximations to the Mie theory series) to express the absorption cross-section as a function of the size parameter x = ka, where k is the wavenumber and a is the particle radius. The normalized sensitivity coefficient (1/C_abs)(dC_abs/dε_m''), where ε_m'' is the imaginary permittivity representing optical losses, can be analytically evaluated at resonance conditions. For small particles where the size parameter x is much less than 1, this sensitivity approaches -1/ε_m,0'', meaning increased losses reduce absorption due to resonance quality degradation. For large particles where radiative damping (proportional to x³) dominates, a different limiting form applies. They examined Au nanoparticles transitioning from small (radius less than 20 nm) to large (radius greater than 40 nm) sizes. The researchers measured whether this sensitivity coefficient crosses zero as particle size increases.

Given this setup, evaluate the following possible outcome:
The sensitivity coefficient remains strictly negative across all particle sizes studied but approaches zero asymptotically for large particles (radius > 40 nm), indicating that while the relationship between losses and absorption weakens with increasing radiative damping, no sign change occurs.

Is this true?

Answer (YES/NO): NO